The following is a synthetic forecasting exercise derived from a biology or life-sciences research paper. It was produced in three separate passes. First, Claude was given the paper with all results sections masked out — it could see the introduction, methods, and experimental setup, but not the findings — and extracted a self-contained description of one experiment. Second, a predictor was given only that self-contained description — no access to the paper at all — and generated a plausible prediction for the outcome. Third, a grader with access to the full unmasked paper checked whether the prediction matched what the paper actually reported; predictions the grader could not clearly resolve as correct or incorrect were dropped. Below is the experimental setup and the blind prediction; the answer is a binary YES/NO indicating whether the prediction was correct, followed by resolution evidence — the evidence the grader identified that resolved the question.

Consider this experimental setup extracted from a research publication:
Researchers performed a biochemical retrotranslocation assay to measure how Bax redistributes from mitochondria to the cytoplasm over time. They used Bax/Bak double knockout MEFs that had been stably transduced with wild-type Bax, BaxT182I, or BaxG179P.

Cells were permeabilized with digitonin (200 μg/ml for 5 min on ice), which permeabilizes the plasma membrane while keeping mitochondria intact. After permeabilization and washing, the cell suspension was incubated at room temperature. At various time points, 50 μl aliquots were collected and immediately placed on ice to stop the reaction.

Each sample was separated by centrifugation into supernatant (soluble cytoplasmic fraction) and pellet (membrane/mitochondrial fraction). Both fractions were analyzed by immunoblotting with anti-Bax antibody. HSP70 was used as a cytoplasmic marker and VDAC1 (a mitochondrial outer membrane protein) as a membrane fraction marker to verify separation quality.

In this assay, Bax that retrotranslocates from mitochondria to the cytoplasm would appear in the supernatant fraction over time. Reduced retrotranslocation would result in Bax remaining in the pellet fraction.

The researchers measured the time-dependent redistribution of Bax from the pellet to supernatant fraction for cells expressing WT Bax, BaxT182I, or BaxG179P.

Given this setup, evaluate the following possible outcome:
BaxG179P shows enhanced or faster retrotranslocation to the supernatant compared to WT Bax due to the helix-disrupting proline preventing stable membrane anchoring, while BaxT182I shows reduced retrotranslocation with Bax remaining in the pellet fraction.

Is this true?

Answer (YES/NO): NO